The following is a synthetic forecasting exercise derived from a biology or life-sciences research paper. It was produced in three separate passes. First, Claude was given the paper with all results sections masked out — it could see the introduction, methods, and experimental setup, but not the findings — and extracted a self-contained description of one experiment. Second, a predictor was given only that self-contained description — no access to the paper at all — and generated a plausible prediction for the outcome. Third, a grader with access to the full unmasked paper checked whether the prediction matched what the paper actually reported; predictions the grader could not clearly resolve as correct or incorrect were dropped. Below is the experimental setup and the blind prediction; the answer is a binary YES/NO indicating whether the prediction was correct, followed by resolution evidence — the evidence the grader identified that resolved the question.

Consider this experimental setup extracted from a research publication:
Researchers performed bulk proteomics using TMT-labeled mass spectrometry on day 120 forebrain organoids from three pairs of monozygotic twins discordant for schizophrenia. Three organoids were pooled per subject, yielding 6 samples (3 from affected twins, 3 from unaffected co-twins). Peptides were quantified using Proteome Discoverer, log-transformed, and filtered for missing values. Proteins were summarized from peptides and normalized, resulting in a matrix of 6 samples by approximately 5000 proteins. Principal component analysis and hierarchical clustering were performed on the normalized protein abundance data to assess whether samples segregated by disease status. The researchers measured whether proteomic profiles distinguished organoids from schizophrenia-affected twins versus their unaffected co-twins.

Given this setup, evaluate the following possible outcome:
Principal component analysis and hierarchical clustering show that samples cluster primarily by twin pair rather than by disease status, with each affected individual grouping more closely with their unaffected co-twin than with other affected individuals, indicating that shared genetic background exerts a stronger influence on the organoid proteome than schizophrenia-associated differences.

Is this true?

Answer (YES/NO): NO